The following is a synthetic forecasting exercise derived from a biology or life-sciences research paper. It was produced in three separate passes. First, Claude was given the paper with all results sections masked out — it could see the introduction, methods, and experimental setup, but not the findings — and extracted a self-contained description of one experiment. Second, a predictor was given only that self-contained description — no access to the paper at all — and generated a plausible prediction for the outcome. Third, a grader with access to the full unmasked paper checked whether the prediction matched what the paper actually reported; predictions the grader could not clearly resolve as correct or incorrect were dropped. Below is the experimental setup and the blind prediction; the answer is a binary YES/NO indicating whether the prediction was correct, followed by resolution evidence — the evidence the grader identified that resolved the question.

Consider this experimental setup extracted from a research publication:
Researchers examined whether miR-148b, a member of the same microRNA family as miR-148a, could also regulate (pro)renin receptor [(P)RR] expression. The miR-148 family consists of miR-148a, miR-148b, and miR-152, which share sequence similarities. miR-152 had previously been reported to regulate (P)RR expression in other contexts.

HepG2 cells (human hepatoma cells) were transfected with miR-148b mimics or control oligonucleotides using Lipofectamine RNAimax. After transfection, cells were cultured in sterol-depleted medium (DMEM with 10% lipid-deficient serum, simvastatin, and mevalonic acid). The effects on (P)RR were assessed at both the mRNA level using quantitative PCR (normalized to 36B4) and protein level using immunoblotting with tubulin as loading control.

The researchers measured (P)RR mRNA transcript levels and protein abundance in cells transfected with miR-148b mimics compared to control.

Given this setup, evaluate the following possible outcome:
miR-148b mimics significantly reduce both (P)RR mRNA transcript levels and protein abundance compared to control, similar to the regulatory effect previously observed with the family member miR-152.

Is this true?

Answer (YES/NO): YES